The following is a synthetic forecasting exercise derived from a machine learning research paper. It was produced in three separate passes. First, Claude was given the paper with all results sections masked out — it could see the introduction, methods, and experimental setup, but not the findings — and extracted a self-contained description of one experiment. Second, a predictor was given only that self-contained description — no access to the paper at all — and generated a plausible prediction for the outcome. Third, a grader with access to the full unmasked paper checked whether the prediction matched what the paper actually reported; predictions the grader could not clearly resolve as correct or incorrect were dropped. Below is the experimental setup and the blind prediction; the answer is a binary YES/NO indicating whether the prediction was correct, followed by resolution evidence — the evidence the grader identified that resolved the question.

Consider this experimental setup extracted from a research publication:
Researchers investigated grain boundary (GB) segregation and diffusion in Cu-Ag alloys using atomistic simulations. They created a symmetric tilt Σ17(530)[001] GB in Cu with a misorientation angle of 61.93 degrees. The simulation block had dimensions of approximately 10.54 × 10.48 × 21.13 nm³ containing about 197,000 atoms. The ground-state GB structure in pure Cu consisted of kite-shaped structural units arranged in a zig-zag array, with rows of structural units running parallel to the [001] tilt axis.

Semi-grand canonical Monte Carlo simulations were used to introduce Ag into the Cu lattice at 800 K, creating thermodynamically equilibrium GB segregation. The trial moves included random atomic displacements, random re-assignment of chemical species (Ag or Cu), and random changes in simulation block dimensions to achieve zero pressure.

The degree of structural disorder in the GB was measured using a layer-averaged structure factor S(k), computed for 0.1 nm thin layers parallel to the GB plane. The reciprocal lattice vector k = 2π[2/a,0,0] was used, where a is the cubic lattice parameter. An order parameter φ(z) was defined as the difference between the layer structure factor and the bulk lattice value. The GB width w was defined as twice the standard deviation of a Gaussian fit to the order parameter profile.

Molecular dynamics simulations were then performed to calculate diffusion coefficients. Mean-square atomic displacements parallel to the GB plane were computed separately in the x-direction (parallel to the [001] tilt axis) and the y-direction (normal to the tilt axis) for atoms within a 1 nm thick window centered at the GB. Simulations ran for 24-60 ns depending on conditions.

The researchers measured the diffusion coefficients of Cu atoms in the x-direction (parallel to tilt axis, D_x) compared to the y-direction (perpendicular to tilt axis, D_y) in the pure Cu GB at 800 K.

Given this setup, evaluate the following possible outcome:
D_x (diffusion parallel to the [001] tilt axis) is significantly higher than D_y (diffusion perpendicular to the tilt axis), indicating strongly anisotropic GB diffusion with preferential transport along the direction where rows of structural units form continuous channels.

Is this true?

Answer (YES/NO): NO